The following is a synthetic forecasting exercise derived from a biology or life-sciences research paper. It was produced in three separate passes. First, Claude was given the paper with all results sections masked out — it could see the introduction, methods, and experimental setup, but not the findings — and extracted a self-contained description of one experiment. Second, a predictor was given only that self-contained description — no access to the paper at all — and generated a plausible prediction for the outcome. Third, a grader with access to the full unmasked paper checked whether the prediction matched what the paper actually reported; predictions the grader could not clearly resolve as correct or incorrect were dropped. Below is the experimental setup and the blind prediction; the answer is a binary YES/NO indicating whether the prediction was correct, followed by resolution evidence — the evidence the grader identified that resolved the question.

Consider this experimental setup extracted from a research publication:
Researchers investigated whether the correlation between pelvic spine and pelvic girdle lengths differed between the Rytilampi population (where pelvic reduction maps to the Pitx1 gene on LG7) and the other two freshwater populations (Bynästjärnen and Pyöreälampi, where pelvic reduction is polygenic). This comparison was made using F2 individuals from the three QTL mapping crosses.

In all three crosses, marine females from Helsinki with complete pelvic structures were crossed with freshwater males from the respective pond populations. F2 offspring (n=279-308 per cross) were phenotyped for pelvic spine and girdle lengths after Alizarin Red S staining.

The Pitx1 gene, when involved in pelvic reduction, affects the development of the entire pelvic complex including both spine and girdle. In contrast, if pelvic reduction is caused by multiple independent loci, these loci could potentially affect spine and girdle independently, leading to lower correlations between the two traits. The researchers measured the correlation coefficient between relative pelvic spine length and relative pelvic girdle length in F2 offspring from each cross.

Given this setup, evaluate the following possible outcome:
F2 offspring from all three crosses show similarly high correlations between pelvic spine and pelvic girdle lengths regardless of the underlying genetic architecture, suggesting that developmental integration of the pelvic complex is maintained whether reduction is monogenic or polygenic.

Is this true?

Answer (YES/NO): NO